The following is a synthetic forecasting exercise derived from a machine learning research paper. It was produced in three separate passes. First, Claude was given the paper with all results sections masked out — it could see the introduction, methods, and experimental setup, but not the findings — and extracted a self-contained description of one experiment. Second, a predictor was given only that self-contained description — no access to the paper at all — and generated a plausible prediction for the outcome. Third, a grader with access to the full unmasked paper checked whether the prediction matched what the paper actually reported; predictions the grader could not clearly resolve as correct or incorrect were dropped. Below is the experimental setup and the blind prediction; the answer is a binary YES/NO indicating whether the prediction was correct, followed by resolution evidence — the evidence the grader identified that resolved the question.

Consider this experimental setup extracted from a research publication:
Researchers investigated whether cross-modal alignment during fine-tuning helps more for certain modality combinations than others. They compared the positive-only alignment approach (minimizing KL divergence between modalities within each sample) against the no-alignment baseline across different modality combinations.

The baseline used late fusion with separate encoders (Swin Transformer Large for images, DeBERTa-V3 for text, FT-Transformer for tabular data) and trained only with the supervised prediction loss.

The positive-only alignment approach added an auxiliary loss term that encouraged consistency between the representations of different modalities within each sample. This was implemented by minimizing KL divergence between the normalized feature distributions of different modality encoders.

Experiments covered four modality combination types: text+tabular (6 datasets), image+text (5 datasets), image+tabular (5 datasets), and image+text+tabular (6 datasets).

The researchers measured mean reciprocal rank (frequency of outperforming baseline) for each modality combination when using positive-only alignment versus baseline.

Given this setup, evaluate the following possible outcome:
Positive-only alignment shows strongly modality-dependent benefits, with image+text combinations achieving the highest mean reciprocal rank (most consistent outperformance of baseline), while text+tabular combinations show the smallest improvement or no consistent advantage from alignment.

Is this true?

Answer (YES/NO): NO